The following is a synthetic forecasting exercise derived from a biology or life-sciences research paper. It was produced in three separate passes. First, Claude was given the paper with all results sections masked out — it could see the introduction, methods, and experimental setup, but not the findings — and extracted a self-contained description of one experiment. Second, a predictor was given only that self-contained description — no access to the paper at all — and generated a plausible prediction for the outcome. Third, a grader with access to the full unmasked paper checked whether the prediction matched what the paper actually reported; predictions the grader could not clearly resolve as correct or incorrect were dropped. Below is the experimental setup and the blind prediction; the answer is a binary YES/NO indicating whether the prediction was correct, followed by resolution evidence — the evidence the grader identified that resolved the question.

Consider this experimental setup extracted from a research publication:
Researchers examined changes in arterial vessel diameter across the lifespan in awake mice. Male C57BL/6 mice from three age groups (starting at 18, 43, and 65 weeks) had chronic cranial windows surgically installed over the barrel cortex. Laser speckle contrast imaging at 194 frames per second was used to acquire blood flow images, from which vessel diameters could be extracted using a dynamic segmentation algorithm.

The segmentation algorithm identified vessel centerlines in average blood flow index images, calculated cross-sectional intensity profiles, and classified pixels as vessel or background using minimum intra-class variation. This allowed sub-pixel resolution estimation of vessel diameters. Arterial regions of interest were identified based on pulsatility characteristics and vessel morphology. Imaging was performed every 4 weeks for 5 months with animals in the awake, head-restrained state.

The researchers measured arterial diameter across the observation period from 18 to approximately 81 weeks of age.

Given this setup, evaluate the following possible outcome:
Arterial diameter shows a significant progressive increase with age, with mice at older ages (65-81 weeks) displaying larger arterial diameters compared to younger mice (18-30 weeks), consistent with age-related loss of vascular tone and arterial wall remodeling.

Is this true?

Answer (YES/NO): NO